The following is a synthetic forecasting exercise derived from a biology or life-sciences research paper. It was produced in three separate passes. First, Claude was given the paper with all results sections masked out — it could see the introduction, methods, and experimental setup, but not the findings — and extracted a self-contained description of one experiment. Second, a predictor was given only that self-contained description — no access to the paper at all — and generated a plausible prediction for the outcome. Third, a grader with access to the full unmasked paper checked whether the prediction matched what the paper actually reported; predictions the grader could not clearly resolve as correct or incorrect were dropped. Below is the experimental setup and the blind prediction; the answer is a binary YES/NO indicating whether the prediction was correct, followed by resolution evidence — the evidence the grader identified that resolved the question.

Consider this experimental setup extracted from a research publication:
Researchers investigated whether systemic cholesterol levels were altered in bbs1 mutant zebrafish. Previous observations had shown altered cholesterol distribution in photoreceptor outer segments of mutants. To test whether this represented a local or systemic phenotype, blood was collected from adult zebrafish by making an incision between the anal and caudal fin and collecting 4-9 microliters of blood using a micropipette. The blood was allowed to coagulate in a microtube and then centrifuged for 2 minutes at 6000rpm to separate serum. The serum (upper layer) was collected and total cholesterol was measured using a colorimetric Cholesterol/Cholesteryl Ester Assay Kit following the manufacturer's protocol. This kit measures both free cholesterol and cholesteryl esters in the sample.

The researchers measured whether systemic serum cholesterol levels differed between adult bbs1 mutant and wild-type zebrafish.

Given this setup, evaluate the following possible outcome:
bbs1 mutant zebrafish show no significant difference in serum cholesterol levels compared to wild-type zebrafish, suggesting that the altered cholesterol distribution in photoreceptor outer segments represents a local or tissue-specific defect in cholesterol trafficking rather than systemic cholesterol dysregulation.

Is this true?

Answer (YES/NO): YES